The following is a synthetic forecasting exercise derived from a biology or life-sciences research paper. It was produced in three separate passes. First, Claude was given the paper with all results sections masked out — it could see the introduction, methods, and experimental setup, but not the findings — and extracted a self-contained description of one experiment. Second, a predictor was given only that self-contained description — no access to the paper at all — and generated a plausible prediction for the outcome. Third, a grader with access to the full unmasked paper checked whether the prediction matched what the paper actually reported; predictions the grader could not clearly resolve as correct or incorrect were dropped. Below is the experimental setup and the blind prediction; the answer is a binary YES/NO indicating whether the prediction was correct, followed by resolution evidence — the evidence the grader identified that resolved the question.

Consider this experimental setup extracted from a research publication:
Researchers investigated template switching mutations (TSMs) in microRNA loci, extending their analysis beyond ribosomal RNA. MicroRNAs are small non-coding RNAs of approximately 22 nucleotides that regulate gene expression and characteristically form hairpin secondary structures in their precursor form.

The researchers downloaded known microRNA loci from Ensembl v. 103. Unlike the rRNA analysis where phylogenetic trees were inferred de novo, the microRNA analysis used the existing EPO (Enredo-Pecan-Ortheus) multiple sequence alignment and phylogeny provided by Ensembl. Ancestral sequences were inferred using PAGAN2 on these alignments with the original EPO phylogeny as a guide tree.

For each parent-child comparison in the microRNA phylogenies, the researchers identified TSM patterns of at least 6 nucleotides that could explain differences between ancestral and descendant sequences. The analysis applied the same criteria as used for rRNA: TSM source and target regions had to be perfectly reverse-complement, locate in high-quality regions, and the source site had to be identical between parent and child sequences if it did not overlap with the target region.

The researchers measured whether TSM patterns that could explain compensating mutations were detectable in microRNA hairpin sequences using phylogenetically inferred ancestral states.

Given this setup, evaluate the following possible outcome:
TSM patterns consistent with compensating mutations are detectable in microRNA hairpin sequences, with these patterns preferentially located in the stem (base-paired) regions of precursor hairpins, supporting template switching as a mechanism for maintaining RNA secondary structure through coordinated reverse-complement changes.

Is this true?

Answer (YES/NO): NO